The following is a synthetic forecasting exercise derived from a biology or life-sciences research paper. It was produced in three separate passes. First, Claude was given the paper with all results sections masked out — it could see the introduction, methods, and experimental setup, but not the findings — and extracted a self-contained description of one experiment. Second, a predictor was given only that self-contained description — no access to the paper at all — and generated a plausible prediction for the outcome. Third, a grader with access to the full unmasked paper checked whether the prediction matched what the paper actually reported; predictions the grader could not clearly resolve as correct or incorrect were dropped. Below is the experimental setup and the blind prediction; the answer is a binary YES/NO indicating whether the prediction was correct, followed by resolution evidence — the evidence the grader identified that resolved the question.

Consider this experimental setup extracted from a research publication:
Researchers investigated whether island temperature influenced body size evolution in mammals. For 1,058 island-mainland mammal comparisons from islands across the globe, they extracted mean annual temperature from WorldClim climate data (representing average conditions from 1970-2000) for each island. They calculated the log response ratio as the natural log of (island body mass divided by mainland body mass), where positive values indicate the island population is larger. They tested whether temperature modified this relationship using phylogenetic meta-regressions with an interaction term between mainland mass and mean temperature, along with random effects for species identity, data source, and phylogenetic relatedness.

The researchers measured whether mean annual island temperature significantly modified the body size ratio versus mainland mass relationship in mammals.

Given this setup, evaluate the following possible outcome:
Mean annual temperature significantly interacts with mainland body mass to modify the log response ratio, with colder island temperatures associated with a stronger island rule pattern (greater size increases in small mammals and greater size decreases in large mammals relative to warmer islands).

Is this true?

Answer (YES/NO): NO